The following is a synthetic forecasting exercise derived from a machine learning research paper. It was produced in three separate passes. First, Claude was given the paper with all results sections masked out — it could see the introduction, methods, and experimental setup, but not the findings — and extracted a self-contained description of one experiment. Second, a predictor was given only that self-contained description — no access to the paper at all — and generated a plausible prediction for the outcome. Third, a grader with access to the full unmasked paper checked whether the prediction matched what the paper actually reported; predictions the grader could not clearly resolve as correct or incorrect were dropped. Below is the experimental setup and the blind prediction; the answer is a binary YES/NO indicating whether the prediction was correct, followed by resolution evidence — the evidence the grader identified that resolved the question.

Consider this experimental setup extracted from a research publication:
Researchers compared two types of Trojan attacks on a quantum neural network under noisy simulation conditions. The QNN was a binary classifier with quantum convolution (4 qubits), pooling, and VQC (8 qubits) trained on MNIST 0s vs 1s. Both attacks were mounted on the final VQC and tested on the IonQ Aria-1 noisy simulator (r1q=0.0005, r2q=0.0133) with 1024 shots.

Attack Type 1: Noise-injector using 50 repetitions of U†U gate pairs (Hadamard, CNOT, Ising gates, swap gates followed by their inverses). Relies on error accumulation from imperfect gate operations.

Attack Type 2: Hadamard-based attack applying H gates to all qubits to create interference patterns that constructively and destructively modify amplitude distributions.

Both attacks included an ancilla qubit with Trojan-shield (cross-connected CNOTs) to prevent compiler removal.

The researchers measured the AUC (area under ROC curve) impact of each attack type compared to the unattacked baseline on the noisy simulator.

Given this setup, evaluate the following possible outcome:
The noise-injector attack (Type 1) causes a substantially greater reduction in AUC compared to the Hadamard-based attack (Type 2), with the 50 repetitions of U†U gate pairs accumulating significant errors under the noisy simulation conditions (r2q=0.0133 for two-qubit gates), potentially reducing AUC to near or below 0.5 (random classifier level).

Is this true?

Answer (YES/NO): NO